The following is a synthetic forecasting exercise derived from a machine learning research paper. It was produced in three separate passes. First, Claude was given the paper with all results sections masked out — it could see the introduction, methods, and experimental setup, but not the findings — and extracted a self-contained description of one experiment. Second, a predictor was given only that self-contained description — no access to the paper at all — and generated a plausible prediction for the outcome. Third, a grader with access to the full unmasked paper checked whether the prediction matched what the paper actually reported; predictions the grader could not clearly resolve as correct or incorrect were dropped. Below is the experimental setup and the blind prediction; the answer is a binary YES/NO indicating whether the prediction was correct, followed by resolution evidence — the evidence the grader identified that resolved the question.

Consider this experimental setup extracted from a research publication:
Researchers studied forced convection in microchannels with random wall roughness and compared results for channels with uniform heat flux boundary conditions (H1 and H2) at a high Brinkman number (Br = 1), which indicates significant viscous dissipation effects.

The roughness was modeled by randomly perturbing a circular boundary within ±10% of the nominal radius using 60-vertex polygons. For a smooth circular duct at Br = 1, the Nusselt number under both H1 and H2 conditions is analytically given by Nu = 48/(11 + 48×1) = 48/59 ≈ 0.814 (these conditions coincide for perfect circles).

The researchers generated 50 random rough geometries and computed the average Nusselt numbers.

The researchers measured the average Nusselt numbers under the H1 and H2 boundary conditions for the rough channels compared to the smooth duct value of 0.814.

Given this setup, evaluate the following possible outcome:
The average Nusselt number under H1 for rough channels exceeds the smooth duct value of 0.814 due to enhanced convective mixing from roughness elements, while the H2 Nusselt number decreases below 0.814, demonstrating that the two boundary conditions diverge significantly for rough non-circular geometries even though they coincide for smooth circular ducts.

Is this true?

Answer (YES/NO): NO